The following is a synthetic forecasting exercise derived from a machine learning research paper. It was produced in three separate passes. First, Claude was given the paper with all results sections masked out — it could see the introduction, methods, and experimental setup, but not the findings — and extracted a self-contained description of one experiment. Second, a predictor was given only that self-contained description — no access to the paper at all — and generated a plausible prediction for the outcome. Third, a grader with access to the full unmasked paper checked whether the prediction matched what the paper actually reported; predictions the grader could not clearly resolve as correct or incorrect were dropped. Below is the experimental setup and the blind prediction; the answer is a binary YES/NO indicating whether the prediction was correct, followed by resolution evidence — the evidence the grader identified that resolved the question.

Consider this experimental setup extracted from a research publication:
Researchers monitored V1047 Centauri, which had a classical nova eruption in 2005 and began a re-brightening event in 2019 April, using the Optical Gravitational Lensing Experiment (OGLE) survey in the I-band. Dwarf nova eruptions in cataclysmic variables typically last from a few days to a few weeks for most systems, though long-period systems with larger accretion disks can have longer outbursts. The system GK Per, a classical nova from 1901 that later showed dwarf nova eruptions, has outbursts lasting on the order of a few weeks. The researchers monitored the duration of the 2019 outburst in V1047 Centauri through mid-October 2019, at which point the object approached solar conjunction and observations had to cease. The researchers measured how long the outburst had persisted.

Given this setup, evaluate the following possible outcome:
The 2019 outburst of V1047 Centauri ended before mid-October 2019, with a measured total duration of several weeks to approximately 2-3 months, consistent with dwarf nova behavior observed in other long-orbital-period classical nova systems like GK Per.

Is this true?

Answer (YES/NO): NO